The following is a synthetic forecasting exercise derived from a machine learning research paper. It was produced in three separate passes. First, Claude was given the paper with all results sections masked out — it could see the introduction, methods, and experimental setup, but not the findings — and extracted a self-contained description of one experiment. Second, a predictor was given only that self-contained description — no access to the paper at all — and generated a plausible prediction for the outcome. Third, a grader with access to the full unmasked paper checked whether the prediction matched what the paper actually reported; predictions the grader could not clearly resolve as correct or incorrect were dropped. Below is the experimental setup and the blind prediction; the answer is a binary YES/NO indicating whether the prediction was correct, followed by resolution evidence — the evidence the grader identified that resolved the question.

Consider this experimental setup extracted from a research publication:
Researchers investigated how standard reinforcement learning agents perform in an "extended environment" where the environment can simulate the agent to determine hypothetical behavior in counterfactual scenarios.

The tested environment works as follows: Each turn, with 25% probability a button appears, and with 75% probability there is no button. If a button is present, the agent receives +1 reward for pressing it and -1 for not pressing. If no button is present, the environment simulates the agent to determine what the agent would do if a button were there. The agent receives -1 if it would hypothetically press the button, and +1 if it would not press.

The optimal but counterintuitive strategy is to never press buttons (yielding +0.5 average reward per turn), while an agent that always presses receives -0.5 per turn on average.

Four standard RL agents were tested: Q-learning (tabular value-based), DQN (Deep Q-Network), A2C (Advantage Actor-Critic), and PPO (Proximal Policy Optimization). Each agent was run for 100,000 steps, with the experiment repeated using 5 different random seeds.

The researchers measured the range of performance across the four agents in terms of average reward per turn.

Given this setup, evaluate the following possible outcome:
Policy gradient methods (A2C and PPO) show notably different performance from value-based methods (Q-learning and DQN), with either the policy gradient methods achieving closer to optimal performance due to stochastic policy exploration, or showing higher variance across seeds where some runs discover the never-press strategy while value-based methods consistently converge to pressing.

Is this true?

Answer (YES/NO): NO